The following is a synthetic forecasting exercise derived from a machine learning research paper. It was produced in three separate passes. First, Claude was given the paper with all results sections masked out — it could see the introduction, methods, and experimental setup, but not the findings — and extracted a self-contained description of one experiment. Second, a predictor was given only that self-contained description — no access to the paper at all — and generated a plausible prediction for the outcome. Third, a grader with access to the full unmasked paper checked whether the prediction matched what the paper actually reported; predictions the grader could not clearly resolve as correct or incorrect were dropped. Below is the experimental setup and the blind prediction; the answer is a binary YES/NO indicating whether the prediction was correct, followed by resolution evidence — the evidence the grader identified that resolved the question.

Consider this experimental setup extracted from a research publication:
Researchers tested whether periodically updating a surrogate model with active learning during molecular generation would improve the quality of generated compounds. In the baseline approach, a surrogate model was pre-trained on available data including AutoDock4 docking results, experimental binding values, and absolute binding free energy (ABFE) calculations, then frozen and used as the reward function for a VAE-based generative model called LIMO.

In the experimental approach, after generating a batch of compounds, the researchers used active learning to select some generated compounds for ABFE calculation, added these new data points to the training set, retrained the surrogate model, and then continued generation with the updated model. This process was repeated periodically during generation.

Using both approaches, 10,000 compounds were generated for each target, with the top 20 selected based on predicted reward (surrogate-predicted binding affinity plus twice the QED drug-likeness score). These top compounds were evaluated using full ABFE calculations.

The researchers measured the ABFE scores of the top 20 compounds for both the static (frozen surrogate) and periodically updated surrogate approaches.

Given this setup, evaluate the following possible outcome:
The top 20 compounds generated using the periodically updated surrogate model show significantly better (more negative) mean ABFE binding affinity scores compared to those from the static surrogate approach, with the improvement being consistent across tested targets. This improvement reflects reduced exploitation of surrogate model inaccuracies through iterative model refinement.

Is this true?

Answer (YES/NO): NO